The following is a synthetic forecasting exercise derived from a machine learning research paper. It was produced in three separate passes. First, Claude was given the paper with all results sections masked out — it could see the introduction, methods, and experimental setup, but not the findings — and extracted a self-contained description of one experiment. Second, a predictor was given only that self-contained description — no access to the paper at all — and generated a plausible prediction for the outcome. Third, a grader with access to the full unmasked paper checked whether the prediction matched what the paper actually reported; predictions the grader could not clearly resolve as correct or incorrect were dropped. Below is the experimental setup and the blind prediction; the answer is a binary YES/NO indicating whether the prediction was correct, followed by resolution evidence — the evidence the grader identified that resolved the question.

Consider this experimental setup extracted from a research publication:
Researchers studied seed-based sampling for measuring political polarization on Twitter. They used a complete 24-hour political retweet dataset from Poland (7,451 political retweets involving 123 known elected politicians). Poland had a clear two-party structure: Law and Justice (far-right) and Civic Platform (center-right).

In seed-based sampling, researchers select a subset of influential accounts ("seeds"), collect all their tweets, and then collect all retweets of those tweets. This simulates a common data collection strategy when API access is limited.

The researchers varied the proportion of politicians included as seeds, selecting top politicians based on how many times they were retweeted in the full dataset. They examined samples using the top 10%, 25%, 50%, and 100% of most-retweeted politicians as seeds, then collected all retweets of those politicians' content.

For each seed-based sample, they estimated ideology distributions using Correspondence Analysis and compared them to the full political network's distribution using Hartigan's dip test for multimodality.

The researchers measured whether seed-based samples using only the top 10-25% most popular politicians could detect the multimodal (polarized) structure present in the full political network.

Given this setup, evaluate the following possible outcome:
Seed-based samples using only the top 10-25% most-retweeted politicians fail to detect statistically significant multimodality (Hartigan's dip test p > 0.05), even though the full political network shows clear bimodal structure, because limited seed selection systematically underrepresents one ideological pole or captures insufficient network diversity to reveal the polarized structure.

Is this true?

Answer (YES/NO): NO